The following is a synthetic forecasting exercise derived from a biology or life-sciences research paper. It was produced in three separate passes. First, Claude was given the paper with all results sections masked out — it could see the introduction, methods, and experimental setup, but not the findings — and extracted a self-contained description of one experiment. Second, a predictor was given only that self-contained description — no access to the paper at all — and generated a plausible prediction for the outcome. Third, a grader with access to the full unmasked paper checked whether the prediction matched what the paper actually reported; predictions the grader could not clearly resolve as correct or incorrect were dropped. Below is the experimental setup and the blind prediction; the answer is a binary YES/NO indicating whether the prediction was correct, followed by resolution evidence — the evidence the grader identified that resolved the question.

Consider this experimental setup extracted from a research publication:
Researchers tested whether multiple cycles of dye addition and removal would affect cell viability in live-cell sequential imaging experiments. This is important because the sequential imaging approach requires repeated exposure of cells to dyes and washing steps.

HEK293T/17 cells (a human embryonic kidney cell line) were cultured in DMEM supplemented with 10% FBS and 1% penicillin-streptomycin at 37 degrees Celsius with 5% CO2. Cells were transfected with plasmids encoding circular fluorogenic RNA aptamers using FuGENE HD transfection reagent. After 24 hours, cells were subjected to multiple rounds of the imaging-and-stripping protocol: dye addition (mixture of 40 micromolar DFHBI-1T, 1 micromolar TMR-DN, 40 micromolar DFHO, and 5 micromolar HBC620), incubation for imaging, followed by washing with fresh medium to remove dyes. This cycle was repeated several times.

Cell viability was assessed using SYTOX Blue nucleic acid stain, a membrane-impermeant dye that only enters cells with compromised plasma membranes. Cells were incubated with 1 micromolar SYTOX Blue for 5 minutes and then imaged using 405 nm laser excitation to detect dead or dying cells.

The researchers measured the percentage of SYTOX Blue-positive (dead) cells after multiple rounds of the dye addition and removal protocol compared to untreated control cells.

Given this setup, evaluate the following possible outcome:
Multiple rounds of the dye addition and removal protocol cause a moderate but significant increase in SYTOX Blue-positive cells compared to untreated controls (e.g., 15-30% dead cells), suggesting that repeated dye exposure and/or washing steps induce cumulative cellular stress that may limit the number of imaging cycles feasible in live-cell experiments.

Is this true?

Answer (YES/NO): NO